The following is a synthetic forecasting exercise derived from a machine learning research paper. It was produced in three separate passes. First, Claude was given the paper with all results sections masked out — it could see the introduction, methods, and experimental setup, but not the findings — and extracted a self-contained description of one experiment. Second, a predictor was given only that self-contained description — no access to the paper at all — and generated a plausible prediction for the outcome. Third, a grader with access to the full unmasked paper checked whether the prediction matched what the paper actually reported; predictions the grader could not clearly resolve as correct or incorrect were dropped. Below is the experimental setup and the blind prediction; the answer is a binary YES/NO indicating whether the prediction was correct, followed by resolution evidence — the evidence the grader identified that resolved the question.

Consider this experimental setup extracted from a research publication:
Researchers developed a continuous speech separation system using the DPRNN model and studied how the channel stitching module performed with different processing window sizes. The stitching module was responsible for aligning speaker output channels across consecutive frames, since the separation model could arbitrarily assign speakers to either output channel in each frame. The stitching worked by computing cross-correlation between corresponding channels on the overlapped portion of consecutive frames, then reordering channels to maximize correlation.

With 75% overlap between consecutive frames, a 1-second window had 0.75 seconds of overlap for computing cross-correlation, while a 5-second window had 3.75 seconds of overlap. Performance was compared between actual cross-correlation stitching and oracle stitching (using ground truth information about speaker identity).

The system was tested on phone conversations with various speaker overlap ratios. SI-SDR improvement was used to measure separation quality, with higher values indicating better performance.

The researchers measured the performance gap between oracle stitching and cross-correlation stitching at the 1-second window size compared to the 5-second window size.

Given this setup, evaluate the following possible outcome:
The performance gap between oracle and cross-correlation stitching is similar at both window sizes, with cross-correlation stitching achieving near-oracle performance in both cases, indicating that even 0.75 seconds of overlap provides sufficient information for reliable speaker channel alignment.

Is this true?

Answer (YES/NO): NO